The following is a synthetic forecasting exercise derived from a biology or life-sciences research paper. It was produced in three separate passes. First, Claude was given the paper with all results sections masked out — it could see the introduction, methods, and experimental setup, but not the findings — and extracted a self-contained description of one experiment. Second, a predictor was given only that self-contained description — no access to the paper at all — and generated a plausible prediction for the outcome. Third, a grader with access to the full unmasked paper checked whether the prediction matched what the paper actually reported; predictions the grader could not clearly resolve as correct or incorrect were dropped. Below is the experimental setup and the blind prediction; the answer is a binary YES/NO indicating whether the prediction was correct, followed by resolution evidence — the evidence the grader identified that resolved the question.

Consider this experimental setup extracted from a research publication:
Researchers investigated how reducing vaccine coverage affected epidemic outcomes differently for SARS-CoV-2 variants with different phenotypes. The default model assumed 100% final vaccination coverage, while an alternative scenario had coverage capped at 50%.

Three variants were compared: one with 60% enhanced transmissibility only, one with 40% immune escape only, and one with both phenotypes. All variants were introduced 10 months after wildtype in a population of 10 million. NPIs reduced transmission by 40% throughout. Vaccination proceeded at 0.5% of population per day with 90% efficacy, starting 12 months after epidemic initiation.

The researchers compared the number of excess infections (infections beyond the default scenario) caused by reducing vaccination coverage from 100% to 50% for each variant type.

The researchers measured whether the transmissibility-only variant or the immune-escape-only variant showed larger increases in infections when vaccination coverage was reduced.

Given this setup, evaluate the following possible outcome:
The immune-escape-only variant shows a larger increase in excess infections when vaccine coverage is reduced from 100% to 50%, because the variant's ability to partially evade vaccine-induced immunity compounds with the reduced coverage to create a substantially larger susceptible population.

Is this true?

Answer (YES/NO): NO